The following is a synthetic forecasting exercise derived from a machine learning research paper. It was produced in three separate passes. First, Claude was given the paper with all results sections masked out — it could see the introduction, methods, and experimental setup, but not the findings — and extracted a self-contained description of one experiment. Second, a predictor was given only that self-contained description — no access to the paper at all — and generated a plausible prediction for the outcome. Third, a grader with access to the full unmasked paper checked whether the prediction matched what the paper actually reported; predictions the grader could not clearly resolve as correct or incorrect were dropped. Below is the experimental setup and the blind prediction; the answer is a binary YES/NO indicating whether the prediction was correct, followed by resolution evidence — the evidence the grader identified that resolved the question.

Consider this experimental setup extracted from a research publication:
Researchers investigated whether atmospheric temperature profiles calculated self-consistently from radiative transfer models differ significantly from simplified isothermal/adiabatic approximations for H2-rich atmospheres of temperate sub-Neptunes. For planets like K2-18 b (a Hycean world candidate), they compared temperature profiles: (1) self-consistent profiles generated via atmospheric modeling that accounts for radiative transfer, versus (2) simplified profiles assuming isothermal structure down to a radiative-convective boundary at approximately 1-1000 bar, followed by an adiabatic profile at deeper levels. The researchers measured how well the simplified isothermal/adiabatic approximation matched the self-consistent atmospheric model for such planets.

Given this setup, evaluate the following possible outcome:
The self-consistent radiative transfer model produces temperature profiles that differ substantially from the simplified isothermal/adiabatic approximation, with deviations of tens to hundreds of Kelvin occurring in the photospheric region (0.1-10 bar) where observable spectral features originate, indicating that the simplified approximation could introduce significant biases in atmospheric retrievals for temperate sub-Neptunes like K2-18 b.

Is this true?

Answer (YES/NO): NO